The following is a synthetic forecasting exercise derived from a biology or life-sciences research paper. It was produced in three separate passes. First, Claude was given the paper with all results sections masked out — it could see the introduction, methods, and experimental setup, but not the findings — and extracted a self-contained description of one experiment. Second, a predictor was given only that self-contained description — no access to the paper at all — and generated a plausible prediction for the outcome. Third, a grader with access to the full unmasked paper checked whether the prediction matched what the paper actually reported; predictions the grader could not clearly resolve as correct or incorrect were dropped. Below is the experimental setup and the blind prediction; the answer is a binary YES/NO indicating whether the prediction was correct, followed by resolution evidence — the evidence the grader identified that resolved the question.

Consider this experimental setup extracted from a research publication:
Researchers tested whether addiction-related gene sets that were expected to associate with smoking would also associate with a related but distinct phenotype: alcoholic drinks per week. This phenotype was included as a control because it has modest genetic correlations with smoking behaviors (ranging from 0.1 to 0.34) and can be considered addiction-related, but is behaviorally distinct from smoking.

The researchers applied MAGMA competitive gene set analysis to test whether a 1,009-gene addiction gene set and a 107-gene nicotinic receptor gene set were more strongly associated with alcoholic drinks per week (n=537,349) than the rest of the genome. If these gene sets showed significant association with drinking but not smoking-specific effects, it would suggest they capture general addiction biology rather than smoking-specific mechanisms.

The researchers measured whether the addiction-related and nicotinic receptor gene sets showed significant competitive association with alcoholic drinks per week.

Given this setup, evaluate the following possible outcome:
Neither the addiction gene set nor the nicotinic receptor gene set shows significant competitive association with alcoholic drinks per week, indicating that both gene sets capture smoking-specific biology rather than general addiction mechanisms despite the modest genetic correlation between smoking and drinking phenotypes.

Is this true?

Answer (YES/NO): YES